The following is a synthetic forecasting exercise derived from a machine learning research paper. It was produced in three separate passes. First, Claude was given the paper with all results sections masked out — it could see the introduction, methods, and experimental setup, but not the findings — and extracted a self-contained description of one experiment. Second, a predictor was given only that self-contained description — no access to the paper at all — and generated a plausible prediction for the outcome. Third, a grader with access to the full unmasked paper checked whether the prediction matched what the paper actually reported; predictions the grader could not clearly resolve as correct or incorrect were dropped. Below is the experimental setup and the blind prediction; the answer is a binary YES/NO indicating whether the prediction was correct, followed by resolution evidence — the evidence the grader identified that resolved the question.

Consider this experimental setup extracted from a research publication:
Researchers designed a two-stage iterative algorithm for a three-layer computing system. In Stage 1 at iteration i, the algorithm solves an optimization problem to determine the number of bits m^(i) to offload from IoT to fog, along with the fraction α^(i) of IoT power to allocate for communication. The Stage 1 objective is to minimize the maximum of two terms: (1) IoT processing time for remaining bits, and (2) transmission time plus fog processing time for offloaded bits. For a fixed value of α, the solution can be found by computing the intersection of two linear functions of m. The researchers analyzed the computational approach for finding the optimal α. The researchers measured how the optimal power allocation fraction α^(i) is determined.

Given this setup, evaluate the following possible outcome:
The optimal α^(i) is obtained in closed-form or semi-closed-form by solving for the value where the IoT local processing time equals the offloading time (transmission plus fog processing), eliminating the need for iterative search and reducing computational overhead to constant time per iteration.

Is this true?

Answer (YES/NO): NO